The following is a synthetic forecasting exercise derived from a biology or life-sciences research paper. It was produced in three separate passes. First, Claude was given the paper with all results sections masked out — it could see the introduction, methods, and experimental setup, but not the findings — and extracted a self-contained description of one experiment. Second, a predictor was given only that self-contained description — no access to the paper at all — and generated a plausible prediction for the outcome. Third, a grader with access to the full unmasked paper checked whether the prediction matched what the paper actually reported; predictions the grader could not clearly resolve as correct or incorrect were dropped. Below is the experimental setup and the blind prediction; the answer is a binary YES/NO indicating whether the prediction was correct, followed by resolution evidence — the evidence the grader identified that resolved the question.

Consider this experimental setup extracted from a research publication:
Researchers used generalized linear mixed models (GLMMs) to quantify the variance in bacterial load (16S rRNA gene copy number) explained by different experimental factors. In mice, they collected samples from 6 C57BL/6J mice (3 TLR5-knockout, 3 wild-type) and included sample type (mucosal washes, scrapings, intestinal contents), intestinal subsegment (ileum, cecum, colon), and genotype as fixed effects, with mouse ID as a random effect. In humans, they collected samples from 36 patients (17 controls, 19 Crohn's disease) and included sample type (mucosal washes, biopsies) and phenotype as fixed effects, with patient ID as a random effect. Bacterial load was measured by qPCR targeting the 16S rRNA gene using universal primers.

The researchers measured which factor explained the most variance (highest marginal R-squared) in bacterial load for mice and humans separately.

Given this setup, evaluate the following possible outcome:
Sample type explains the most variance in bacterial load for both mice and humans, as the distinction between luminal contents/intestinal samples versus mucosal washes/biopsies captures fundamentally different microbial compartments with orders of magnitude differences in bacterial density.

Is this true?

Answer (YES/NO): NO